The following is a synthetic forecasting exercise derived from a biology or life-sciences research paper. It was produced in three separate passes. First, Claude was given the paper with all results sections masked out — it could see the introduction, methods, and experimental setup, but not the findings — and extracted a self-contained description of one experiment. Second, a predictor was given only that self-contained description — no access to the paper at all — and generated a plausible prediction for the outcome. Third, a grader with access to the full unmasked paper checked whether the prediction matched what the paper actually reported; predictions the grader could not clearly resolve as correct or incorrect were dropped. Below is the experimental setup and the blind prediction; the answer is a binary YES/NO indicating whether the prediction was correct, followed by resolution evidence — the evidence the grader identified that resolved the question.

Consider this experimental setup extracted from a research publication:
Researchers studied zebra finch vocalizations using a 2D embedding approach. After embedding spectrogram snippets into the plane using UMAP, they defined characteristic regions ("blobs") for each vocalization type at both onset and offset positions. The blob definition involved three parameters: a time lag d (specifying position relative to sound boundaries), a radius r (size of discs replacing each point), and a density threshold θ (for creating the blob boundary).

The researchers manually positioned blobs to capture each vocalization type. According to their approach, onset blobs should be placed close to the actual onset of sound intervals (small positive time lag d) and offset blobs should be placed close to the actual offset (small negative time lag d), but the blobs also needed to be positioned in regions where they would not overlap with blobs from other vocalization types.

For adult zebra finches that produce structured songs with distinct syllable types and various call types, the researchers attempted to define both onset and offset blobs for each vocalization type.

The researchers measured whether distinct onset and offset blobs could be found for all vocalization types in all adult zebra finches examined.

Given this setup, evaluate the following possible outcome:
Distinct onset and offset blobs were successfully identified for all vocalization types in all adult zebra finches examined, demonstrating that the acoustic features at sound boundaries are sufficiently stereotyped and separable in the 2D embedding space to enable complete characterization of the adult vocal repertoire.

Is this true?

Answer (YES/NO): YES